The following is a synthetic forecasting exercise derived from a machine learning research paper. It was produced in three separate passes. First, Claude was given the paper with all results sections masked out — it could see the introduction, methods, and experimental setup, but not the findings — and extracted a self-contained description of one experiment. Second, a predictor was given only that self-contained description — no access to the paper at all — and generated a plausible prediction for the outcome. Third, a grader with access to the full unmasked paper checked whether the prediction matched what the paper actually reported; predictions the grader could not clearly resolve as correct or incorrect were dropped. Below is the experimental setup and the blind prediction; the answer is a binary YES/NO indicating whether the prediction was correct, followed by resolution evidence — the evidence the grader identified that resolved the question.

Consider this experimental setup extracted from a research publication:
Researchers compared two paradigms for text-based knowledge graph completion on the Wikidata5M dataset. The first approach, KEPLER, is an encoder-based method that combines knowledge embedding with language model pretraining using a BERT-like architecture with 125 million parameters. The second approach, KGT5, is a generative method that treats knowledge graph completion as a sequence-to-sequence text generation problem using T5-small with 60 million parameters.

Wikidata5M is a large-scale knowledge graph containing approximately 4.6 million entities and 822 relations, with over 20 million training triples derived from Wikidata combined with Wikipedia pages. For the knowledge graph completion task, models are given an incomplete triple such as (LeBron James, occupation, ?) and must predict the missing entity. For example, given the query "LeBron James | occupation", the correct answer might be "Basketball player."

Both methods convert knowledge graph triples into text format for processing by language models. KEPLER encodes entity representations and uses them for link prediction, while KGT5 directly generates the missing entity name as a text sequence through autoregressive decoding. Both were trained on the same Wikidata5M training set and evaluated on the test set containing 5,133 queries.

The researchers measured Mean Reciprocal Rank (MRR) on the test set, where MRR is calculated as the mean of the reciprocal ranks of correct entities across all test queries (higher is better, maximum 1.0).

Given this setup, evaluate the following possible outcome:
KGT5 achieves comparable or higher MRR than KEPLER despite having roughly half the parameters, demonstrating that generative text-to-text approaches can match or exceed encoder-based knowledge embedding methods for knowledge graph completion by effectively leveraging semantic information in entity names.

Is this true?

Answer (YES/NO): YES